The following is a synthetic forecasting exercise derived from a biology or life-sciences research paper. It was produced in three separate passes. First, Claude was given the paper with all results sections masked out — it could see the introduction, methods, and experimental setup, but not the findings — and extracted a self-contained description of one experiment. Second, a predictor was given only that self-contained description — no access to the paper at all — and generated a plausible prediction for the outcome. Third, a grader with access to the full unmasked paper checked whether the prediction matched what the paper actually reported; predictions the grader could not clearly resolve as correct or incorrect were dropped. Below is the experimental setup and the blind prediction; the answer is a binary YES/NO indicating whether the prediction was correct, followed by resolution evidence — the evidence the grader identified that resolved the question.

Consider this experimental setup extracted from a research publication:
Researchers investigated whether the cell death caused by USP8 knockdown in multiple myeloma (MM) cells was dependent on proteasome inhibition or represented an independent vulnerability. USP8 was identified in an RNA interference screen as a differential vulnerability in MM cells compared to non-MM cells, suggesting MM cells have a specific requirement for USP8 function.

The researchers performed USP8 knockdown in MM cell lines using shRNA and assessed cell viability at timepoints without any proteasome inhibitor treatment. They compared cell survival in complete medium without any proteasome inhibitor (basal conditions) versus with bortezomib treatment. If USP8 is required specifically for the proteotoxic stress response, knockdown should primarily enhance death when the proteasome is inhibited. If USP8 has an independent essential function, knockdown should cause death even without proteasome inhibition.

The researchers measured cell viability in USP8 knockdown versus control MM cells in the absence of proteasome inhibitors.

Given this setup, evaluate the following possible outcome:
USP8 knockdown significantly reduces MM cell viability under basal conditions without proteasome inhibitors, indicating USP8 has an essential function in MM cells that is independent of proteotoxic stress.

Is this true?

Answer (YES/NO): YES